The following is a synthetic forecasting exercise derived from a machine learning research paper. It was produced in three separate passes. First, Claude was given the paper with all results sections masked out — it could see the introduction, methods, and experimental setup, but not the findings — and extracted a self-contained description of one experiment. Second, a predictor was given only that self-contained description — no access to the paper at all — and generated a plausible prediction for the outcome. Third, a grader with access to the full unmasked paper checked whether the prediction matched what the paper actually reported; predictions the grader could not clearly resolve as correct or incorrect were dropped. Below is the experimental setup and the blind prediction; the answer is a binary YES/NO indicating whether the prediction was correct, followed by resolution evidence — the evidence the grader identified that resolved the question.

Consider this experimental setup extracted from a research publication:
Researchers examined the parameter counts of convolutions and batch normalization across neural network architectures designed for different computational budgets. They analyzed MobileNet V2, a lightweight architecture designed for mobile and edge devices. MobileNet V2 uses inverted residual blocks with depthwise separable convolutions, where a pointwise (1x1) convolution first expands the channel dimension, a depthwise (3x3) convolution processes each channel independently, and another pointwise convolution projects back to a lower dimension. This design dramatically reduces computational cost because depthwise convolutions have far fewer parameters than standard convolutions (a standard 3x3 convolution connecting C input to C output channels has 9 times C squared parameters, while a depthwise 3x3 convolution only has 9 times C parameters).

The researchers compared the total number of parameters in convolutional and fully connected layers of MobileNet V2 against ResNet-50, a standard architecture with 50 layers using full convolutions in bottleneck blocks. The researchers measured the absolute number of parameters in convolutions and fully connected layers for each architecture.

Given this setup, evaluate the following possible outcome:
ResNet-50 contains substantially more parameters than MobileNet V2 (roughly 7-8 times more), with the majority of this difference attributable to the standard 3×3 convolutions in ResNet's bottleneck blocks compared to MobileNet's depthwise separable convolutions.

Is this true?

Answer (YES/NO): YES